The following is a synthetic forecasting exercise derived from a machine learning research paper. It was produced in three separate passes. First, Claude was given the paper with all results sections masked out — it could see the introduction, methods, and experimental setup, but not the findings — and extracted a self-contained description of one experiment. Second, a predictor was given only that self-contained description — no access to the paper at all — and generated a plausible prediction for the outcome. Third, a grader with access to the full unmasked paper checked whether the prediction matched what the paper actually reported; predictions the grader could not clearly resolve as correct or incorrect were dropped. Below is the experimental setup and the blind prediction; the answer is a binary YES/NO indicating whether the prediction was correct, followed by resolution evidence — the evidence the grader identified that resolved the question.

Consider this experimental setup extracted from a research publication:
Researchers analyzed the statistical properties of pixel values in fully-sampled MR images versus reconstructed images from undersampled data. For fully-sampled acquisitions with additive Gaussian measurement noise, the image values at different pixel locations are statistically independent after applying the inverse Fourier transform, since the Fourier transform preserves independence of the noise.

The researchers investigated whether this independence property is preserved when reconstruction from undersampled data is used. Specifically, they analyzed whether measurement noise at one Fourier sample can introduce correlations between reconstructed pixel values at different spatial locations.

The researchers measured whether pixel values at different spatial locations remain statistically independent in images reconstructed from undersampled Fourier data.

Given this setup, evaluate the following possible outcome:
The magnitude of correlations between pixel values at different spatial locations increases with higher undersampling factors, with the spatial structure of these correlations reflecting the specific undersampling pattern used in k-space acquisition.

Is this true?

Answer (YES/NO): YES